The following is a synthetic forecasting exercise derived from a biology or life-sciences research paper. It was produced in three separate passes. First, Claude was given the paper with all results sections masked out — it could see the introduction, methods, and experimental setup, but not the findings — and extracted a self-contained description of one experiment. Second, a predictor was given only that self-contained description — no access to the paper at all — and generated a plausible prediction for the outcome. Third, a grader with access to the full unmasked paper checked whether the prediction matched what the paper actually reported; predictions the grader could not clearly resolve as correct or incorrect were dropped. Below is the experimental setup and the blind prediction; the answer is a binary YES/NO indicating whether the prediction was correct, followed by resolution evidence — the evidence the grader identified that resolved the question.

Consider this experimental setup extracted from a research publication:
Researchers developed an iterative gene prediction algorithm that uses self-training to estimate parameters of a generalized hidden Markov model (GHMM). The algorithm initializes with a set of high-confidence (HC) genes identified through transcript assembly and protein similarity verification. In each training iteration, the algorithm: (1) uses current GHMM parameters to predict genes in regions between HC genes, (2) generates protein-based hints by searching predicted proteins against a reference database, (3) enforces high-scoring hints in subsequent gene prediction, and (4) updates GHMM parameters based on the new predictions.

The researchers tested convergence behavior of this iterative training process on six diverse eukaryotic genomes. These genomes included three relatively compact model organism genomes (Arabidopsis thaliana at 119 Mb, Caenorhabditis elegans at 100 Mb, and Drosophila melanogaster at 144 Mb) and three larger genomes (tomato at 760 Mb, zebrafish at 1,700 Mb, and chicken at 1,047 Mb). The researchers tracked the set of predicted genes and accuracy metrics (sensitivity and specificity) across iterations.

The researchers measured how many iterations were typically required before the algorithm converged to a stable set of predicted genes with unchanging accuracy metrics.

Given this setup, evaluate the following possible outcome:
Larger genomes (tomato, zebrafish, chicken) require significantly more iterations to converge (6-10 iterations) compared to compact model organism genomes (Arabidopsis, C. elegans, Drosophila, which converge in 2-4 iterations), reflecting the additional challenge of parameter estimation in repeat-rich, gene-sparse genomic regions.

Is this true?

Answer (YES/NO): NO